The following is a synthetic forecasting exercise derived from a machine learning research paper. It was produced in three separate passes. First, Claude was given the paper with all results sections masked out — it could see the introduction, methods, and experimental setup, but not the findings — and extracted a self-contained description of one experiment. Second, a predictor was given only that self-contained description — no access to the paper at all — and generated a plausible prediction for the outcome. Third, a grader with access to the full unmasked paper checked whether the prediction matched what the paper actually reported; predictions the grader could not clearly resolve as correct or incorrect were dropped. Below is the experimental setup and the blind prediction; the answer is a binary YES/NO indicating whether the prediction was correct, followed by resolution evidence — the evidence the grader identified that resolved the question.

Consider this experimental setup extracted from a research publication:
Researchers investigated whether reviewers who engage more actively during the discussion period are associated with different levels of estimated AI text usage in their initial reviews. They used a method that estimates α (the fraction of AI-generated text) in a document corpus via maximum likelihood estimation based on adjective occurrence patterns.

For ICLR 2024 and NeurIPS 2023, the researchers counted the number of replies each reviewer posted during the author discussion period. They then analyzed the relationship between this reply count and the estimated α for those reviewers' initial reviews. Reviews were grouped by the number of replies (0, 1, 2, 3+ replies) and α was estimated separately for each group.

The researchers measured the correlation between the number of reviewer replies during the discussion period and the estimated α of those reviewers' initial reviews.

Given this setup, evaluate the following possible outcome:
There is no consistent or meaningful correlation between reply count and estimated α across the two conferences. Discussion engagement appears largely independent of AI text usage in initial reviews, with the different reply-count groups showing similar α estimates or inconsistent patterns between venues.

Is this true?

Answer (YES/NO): NO